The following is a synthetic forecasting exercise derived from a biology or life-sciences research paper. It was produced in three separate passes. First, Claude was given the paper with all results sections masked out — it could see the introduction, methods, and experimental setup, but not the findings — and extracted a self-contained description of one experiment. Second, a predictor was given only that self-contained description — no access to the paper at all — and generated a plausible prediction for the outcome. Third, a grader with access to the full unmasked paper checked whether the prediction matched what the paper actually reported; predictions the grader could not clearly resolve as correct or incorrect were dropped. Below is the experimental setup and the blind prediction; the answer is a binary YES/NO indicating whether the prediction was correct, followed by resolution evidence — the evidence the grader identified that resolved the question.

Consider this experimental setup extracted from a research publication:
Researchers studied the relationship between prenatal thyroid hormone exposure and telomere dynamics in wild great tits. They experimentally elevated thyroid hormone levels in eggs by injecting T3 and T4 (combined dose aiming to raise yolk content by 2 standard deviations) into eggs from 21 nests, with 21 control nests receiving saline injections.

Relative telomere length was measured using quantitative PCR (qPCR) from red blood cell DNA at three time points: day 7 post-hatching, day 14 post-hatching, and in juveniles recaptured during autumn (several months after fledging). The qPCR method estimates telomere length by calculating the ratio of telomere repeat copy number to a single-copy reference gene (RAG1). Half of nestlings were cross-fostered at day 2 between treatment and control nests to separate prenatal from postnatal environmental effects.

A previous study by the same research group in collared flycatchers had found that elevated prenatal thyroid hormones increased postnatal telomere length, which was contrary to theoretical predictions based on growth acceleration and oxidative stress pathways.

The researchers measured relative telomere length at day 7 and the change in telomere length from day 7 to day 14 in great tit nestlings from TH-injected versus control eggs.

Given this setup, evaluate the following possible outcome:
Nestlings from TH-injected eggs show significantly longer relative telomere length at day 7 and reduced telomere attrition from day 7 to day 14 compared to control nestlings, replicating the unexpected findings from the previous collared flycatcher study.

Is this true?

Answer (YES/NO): NO